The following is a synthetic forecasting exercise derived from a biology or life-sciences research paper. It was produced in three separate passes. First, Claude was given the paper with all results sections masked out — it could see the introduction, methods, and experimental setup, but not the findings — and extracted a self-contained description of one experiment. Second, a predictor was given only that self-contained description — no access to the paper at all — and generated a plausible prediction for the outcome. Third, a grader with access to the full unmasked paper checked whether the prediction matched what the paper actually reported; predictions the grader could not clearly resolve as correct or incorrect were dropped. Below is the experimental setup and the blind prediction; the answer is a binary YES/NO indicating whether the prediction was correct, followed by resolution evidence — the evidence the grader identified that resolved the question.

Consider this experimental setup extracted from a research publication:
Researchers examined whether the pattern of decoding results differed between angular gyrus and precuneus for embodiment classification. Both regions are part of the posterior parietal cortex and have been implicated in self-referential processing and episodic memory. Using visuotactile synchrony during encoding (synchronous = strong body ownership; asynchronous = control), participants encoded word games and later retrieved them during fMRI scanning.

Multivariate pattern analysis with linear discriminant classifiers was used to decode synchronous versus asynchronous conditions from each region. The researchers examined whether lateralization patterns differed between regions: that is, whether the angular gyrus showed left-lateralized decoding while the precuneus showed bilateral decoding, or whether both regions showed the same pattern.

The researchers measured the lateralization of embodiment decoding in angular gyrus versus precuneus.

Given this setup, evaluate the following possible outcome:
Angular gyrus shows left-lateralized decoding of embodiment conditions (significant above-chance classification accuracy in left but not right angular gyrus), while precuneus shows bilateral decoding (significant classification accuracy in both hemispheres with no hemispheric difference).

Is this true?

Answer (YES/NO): YES